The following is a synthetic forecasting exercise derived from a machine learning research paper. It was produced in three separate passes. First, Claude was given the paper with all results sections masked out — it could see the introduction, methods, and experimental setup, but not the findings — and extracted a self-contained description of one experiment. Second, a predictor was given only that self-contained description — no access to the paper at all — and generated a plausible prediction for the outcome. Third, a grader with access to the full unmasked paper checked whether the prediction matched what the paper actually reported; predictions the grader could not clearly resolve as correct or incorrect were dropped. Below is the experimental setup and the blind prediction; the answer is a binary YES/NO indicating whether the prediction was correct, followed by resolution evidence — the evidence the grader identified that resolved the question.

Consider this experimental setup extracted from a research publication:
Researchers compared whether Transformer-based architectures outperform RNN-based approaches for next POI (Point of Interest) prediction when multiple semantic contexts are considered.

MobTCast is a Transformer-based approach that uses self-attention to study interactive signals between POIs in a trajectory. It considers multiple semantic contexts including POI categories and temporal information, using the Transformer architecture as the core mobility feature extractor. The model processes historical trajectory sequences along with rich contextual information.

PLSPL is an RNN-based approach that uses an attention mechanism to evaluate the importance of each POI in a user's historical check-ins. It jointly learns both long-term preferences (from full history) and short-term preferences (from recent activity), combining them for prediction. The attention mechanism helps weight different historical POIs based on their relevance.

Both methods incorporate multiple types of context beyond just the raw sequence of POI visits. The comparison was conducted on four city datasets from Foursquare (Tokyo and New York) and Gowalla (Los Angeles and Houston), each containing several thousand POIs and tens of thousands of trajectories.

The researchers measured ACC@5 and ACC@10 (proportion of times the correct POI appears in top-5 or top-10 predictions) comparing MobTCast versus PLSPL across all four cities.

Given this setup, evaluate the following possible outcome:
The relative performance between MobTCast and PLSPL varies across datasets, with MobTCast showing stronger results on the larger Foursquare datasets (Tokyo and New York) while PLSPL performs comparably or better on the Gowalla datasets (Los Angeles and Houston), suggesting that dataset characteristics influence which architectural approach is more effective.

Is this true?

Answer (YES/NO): NO